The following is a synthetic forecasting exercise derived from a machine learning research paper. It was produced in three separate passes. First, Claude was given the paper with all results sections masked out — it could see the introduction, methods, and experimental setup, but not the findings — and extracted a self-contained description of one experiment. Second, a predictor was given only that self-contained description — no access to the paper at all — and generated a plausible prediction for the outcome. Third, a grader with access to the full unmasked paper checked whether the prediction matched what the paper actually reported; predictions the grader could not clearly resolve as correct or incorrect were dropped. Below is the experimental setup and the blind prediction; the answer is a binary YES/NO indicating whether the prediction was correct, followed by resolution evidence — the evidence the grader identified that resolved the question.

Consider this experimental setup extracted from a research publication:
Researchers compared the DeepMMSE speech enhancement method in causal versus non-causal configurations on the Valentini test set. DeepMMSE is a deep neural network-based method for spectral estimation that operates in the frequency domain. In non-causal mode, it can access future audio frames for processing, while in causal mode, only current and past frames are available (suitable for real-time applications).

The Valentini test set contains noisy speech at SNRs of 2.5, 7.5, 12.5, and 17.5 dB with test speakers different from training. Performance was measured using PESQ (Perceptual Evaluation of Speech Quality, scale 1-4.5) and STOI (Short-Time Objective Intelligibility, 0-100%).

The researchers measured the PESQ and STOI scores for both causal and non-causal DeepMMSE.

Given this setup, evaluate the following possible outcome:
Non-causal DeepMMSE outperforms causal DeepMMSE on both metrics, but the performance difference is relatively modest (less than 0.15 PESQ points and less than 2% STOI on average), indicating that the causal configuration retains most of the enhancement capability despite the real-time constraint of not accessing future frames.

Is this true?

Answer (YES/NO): NO